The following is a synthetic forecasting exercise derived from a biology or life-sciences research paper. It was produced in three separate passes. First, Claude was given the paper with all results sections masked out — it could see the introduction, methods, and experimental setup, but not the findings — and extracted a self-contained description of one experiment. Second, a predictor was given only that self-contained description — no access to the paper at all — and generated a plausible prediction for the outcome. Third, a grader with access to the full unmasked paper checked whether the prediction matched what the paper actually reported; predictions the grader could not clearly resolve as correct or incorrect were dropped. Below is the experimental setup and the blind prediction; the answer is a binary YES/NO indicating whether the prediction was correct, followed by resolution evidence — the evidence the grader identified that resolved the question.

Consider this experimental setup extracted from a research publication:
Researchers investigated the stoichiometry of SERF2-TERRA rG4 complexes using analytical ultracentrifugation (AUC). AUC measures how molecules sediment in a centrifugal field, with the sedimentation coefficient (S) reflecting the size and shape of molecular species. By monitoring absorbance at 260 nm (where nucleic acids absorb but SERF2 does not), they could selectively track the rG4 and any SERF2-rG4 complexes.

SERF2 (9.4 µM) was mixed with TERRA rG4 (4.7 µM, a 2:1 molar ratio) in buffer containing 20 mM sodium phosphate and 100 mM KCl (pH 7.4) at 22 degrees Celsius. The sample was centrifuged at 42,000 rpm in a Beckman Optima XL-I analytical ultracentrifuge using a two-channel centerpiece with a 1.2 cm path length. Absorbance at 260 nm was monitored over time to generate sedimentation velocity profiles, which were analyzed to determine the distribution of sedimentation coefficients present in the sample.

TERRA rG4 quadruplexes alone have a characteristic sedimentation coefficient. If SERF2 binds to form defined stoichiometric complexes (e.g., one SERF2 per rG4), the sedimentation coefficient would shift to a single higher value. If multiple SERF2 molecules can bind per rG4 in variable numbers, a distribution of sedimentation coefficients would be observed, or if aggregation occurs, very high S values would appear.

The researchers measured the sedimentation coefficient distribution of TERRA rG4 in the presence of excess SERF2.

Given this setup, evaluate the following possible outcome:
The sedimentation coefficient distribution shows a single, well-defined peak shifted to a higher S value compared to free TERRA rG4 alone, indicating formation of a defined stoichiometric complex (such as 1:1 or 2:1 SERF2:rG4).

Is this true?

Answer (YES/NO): NO